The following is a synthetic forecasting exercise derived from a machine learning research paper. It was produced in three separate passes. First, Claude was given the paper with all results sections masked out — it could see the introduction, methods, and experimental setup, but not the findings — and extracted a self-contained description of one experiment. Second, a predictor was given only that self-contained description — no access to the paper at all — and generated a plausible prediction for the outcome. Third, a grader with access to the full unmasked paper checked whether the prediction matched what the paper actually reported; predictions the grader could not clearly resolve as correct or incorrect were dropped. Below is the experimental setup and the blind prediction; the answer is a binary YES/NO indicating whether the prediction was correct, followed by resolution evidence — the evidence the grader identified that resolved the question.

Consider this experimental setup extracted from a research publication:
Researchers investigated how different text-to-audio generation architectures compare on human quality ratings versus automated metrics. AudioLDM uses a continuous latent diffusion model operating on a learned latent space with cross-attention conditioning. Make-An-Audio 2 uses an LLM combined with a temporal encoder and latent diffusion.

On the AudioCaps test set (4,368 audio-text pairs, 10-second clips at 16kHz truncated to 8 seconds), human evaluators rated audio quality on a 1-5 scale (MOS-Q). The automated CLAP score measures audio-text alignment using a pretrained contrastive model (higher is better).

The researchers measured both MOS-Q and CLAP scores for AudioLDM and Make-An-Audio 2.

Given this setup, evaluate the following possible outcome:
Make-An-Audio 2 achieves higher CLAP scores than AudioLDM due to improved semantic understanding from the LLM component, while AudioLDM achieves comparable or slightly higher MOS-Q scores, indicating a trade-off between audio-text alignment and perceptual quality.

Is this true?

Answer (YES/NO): NO